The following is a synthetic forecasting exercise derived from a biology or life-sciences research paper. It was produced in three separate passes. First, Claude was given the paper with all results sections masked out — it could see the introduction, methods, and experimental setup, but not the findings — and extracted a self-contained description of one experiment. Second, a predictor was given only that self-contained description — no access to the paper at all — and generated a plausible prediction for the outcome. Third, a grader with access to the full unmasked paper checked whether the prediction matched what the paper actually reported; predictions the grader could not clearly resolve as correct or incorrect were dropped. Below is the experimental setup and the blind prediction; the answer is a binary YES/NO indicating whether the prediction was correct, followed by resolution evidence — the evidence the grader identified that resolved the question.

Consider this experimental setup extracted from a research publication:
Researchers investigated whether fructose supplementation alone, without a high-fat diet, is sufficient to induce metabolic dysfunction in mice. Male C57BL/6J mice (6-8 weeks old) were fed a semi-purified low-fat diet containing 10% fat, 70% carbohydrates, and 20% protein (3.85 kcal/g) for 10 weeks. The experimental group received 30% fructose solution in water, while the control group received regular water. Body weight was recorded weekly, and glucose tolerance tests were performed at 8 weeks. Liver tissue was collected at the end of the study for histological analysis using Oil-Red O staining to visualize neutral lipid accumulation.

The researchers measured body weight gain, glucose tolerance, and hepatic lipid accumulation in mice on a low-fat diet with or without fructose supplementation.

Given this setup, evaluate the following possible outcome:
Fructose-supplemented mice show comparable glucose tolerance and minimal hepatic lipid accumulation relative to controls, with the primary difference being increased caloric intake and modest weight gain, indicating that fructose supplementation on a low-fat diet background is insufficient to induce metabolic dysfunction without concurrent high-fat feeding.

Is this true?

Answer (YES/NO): NO